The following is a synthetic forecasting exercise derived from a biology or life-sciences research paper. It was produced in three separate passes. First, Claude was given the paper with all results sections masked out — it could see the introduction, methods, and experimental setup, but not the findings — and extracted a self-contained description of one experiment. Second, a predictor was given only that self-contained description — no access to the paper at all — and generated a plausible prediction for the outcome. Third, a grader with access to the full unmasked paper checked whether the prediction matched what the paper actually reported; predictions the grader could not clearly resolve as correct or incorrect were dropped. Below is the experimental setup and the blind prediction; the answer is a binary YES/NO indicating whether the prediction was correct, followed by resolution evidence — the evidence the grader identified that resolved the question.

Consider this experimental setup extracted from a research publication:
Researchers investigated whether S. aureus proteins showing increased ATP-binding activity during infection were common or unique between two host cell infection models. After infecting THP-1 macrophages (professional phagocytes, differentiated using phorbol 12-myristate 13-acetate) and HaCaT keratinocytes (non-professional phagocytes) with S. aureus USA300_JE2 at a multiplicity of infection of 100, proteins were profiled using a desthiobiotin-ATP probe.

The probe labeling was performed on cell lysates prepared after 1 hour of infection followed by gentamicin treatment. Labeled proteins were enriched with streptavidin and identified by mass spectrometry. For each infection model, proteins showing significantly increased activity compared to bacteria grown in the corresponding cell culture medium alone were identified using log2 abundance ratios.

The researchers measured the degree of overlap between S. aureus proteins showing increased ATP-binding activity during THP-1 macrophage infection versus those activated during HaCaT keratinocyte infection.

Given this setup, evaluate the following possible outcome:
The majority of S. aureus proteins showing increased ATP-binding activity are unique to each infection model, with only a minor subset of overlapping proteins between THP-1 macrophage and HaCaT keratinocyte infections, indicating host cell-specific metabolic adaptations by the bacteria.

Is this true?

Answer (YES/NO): NO